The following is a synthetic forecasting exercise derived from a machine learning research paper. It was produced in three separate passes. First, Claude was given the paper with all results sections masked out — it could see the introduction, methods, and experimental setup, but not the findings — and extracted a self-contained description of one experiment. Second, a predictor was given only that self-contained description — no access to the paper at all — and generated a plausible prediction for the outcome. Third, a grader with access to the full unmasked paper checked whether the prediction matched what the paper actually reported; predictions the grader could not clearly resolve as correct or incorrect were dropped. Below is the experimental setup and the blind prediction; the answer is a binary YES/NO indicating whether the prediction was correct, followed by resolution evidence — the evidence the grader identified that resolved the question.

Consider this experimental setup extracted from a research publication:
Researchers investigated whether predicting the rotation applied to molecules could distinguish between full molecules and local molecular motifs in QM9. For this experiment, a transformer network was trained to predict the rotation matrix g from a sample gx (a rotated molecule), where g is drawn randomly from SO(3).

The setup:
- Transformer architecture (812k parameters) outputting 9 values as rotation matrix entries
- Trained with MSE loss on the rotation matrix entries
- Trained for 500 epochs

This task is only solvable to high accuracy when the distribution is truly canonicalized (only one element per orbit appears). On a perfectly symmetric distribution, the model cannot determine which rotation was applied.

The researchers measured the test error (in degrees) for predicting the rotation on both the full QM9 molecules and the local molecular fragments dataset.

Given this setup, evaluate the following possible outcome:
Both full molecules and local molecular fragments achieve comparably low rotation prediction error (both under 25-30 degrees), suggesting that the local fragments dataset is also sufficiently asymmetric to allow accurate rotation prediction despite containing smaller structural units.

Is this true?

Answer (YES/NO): NO